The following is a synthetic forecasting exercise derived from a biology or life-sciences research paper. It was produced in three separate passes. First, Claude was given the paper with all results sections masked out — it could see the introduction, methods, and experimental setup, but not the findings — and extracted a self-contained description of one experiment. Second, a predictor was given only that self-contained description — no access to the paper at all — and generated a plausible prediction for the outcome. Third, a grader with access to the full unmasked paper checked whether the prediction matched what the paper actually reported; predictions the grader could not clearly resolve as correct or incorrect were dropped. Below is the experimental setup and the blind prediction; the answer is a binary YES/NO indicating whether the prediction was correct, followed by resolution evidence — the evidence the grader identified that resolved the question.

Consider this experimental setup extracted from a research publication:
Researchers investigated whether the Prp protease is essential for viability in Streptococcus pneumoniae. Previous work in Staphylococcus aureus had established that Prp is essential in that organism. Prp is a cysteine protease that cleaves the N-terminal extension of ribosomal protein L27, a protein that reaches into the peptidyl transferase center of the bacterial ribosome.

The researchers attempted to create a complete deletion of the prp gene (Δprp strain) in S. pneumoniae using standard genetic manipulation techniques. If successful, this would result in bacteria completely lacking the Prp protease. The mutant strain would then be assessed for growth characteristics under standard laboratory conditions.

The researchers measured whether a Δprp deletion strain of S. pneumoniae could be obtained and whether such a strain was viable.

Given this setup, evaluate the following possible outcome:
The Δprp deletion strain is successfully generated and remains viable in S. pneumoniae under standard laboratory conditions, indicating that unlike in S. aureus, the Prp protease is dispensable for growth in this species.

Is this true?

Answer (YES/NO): YES